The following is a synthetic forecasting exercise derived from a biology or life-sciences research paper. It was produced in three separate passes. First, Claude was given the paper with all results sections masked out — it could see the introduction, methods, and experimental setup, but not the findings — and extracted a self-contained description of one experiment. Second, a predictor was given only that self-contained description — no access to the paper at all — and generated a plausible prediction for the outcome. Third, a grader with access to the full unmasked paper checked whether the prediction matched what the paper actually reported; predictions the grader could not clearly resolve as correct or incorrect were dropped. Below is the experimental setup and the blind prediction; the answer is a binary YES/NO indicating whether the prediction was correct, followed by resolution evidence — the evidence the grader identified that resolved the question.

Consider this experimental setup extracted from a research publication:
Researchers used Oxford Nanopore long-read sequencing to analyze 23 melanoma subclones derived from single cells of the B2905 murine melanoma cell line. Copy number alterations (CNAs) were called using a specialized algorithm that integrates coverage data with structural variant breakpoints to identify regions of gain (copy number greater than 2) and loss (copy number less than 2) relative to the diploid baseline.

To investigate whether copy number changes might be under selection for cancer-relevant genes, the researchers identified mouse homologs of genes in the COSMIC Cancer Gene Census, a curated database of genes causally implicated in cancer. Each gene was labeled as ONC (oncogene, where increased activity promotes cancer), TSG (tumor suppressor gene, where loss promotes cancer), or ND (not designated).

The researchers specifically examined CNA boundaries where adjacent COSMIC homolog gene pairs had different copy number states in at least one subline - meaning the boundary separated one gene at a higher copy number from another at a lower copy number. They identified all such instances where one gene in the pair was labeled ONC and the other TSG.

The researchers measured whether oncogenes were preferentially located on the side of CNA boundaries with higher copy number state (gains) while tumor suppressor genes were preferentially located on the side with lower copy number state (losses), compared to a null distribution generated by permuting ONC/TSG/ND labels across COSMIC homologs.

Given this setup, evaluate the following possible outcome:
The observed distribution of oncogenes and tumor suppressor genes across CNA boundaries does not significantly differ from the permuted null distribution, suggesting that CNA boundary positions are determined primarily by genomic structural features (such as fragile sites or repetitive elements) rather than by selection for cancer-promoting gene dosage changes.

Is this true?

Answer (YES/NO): NO